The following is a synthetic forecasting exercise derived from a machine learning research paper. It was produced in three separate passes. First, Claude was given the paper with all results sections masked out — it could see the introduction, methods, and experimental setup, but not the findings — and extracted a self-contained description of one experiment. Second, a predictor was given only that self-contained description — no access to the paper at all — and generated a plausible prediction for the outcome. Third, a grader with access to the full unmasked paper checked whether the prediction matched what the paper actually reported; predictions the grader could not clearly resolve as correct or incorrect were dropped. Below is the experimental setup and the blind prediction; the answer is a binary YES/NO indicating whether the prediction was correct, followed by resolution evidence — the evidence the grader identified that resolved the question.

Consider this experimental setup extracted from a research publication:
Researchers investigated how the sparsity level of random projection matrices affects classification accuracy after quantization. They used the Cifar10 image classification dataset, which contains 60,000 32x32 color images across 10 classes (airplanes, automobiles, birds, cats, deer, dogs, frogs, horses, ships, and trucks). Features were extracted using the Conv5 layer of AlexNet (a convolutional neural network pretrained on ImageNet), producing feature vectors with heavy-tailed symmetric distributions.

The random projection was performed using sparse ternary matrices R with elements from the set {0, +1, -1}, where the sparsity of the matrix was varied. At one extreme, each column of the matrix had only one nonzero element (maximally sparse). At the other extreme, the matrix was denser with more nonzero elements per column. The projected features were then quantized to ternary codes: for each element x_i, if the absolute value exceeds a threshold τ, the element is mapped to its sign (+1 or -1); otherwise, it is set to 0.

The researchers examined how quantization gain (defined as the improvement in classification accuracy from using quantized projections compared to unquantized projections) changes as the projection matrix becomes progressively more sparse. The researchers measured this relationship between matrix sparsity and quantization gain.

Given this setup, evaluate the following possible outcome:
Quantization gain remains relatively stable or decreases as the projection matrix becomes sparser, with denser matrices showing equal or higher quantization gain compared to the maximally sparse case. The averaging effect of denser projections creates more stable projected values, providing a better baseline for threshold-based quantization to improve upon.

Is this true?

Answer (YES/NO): NO